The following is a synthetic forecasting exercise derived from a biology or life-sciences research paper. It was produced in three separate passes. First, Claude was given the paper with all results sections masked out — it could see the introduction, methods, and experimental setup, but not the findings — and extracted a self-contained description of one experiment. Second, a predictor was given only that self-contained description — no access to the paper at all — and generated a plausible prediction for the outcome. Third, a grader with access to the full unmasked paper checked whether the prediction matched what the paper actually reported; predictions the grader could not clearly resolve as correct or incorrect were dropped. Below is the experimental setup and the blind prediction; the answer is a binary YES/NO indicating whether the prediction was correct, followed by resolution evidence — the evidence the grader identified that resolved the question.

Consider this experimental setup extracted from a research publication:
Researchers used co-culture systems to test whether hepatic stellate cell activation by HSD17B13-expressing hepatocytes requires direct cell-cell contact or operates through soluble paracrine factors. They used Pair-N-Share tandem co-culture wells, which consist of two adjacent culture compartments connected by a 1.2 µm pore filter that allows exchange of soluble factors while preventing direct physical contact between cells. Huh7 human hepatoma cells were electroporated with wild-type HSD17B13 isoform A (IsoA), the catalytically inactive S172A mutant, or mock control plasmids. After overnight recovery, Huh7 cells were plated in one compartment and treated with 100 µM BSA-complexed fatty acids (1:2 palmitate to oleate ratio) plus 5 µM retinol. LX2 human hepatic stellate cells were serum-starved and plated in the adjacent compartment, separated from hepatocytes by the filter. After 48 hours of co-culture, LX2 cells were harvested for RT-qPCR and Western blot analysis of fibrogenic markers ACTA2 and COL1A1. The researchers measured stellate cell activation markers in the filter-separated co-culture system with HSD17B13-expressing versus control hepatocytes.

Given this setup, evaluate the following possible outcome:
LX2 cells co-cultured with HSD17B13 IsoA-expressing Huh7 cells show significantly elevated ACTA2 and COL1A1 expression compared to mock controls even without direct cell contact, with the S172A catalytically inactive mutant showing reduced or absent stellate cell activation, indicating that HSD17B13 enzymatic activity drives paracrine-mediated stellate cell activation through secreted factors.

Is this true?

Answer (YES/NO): YES